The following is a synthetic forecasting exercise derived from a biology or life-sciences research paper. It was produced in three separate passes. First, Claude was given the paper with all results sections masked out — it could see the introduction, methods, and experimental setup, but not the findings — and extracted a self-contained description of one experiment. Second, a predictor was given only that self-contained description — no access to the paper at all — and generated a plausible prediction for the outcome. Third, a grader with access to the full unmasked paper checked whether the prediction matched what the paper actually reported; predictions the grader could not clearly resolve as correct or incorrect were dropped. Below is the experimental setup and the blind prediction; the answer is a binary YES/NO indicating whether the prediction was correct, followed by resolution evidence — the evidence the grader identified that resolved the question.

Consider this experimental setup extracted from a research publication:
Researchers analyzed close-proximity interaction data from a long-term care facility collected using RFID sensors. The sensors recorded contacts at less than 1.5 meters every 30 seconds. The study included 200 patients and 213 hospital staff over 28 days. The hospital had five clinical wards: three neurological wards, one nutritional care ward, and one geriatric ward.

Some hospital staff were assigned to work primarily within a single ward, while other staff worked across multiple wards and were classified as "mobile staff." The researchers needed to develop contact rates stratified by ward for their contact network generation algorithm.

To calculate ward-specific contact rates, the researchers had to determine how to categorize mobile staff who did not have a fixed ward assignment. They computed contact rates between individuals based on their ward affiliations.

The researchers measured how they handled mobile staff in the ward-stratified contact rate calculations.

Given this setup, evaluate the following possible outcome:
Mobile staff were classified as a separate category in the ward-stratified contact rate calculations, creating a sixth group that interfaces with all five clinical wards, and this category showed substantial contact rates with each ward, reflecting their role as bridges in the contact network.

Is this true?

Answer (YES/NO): NO